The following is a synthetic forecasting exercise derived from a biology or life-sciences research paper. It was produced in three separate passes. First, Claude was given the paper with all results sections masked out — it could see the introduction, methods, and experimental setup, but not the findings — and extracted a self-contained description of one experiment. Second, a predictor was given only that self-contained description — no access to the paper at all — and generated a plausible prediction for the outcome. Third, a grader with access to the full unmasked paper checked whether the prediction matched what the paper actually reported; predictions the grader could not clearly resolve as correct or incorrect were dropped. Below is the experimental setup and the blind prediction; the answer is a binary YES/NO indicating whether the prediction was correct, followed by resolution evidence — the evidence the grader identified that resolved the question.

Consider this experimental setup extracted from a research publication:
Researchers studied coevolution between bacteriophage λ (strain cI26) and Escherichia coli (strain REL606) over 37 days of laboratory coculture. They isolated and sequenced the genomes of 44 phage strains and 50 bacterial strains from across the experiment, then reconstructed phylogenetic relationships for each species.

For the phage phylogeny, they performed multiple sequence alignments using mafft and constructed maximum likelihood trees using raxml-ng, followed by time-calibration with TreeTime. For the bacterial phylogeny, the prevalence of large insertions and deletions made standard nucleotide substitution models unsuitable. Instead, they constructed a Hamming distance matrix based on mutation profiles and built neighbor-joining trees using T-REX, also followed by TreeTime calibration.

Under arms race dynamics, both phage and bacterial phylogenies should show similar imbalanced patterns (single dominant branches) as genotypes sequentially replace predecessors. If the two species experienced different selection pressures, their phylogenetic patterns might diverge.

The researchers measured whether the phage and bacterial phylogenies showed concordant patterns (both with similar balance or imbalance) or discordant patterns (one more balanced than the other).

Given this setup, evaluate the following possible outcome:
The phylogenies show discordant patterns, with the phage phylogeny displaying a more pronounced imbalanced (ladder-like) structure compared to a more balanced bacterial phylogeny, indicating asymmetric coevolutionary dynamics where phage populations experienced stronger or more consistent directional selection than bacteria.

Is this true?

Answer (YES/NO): NO